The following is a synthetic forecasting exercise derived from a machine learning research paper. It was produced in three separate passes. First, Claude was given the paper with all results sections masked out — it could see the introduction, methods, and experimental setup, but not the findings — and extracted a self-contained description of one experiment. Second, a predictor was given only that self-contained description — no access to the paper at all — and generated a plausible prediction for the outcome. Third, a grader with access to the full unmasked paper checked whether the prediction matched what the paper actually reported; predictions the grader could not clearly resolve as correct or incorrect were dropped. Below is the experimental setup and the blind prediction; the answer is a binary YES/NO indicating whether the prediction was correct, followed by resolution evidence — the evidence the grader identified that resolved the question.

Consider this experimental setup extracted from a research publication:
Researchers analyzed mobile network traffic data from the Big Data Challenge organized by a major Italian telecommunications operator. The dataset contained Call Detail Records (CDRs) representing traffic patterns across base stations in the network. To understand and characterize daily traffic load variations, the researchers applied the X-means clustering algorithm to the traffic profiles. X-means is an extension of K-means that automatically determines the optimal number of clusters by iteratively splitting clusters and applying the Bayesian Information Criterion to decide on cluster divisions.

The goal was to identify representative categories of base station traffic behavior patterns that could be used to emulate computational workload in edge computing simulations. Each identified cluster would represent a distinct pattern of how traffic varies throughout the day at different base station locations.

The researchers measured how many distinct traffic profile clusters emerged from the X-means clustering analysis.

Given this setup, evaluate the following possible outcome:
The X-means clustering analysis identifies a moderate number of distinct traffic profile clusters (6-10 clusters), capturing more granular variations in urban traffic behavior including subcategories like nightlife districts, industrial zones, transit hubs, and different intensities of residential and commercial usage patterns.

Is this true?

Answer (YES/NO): NO